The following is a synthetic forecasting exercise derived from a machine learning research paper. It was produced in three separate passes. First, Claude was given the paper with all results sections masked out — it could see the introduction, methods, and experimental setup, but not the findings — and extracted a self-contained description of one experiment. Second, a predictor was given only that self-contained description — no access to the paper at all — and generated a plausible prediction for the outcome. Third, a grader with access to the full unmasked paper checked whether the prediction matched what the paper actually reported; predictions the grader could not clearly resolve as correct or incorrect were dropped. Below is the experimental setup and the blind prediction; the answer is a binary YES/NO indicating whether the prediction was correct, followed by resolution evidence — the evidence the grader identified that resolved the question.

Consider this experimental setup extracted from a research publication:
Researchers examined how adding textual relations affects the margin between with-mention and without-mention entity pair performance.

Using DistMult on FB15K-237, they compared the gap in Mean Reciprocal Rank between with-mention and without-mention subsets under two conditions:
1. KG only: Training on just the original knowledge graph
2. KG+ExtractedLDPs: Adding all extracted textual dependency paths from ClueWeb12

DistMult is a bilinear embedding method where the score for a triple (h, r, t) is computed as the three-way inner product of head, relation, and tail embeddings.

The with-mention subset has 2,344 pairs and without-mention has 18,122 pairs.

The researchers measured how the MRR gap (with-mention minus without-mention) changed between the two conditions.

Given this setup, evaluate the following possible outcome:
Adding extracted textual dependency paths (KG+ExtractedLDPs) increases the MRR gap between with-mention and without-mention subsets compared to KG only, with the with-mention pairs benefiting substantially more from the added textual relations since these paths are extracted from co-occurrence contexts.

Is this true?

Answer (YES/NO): YES